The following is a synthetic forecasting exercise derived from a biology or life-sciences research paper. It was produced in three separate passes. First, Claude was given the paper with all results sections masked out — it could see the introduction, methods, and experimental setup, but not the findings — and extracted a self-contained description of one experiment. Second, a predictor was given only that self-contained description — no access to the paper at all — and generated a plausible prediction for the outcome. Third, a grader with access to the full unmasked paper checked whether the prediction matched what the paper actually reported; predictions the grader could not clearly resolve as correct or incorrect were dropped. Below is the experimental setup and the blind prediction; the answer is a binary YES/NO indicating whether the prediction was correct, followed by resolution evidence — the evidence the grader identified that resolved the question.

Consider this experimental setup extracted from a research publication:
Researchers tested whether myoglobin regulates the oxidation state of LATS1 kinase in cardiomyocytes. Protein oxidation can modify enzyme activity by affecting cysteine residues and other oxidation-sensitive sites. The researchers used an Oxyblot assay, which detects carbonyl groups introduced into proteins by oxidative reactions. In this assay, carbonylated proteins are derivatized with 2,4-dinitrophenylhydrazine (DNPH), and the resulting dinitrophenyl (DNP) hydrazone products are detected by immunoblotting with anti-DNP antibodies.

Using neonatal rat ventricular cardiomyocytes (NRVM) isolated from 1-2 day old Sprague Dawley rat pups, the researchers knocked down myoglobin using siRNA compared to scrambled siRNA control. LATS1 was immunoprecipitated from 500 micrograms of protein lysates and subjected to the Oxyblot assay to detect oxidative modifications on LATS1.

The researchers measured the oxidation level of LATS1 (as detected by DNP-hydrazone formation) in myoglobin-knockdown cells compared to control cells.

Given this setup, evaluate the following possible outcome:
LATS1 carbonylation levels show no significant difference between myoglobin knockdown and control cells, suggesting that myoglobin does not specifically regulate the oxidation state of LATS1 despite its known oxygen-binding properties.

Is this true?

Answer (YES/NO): NO